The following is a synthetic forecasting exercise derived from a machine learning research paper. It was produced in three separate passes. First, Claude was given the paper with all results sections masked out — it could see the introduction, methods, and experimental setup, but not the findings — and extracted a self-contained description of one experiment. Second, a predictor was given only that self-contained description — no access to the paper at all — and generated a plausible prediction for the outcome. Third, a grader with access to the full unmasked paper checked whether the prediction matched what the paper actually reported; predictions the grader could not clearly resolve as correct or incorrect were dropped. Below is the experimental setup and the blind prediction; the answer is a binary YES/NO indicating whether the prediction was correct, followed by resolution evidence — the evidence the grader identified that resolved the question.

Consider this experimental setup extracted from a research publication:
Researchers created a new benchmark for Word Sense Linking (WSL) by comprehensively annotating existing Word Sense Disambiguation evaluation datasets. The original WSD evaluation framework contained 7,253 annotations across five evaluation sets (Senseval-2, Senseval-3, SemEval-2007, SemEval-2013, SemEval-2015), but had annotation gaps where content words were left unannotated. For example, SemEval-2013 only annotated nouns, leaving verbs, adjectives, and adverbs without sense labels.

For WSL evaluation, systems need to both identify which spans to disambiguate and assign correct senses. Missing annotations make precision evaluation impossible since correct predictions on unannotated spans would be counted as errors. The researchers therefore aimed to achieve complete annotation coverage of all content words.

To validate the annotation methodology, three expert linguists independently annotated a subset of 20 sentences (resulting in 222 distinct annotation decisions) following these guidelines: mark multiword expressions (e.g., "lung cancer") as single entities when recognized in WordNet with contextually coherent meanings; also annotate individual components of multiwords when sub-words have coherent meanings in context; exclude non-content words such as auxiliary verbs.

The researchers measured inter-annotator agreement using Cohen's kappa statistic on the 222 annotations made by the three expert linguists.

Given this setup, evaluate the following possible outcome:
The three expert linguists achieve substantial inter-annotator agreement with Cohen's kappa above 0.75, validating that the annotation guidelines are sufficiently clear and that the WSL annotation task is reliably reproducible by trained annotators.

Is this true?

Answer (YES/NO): YES